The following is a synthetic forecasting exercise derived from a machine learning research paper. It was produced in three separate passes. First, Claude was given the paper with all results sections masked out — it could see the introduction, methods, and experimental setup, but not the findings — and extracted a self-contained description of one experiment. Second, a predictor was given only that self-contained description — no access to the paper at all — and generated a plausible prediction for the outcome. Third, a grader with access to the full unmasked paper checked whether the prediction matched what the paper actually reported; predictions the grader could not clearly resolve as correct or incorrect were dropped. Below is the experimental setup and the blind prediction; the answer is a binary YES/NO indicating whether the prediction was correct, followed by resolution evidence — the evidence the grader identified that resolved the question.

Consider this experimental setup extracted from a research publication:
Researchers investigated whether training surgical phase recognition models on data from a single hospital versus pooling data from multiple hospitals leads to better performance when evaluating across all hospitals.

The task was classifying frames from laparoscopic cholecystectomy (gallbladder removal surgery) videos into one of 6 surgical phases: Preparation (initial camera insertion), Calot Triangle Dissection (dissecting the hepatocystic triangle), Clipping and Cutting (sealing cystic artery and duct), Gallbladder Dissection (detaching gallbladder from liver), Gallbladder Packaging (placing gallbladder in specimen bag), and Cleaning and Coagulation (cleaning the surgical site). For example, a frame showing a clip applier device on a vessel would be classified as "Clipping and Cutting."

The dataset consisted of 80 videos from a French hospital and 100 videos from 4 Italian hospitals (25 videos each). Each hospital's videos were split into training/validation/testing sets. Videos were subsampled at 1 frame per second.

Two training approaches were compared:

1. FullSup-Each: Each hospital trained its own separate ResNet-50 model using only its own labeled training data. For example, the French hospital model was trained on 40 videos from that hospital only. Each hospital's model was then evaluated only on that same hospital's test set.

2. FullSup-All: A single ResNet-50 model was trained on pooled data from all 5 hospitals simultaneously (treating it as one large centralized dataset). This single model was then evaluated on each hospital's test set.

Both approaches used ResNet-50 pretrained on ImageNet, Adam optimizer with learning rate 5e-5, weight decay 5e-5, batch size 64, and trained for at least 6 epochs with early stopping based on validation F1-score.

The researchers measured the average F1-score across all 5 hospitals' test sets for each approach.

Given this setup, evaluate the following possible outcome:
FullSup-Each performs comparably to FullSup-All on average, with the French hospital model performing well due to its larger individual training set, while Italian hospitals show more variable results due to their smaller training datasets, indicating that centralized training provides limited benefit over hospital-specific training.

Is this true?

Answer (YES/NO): NO